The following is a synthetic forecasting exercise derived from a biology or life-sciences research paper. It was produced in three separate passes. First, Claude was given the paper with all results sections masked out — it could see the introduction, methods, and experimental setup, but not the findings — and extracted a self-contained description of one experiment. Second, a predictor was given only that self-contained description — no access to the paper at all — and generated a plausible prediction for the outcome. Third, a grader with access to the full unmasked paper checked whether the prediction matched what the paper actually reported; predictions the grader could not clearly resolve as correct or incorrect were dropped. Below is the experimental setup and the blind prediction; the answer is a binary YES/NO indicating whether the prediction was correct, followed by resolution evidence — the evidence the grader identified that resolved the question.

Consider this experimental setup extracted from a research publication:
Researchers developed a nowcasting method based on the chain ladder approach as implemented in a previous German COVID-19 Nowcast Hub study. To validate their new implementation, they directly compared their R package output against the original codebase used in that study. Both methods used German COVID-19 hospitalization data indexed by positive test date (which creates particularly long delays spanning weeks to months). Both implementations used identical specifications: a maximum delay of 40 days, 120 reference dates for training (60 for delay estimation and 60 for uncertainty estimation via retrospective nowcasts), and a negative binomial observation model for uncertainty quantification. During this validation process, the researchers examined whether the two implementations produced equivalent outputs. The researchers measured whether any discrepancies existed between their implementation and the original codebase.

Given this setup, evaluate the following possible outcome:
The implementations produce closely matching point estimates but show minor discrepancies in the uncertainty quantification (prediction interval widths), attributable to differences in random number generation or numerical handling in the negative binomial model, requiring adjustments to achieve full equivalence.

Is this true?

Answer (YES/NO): NO